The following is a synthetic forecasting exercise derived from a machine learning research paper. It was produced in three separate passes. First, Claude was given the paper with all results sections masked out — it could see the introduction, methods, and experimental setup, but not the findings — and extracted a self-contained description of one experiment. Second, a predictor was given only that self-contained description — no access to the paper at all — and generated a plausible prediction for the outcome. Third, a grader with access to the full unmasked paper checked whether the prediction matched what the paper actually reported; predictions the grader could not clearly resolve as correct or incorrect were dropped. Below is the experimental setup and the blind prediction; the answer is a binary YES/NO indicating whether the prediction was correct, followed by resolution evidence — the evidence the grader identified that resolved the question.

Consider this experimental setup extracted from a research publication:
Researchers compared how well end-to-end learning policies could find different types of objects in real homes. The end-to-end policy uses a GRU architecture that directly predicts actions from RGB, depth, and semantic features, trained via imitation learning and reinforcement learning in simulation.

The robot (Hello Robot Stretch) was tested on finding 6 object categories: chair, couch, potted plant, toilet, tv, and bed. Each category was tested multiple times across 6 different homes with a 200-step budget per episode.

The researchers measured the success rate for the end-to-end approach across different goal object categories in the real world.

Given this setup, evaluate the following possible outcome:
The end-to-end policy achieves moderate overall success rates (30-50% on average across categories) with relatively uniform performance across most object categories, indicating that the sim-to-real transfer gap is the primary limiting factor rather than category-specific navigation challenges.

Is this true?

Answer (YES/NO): NO